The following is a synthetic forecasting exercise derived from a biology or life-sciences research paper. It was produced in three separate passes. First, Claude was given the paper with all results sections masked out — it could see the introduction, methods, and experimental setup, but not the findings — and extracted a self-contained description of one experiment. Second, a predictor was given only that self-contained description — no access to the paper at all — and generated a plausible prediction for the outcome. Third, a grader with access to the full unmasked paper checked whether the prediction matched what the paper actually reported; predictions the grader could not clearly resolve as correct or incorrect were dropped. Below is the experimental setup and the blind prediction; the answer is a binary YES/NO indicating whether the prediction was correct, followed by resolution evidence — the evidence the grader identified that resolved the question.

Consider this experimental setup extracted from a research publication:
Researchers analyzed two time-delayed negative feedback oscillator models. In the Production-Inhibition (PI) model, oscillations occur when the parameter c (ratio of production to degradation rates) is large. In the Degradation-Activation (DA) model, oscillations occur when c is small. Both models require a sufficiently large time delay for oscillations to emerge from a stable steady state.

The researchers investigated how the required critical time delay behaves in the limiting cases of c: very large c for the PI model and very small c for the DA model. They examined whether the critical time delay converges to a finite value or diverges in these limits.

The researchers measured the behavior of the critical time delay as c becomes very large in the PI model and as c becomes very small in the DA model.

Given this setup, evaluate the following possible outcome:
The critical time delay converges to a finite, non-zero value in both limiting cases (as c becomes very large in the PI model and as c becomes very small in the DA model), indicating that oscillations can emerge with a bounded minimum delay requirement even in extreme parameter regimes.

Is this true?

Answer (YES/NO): NO